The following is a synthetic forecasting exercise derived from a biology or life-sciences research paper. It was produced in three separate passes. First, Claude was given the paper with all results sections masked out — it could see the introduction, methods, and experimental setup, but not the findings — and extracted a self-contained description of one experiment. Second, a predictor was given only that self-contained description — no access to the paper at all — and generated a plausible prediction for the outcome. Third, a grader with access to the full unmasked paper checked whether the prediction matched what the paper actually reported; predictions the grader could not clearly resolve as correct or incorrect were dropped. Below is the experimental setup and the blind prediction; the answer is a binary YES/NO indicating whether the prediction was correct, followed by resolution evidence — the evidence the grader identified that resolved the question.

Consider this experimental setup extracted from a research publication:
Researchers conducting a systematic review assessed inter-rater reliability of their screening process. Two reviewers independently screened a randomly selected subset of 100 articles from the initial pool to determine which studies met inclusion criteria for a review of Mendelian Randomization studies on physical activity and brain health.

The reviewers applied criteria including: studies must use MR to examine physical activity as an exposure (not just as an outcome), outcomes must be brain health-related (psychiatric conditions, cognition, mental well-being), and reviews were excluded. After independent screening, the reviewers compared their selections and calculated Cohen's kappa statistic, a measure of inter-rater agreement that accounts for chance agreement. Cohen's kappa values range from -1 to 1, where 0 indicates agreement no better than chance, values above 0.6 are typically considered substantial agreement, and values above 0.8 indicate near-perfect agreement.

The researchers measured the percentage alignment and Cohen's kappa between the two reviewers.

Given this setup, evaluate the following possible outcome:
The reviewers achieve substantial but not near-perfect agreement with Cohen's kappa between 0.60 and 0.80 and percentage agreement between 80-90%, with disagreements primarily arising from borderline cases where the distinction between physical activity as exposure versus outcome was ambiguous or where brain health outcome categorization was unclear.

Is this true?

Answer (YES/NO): NO